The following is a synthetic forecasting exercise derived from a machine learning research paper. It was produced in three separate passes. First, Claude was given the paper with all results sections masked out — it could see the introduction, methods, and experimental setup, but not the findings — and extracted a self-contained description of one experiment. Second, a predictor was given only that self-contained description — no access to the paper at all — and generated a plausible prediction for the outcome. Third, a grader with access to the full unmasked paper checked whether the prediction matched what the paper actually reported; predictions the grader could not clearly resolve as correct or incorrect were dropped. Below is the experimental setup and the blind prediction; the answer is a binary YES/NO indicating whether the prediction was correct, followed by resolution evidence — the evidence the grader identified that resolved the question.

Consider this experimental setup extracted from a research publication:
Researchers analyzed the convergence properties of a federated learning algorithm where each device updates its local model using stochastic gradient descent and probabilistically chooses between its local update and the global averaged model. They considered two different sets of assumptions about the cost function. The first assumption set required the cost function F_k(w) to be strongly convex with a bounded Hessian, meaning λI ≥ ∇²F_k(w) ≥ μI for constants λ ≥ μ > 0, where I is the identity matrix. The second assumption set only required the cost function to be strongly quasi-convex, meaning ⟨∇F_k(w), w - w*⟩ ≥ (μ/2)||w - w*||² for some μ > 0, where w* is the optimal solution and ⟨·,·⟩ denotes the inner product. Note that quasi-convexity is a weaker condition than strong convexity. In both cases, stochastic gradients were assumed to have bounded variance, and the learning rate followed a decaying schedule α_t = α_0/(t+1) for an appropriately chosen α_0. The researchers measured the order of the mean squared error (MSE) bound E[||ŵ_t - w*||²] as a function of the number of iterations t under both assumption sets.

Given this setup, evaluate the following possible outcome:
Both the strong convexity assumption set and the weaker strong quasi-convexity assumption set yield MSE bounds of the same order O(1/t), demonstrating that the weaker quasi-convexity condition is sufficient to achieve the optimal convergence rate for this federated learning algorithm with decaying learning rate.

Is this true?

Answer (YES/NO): YES